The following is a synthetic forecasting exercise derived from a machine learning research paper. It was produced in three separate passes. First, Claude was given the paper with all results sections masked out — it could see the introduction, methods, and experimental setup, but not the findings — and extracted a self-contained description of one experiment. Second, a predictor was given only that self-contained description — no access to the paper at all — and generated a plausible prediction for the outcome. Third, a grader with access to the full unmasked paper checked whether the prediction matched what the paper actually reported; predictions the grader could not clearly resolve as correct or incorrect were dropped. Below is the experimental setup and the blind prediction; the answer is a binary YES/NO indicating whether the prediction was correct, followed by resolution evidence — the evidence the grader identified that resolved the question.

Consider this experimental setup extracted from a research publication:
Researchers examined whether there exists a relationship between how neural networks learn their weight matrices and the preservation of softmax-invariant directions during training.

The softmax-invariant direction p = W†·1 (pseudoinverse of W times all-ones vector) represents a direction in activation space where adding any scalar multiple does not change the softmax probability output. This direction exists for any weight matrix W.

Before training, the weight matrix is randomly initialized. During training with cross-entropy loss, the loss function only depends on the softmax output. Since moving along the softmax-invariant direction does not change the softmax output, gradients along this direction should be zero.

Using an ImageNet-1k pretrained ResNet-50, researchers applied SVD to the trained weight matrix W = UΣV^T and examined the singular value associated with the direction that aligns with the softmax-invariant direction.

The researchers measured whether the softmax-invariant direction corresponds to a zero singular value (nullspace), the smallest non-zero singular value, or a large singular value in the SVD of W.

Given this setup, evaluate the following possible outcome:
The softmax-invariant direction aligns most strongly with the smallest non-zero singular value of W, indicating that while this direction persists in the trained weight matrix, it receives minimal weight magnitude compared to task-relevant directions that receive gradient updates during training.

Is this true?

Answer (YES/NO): YES